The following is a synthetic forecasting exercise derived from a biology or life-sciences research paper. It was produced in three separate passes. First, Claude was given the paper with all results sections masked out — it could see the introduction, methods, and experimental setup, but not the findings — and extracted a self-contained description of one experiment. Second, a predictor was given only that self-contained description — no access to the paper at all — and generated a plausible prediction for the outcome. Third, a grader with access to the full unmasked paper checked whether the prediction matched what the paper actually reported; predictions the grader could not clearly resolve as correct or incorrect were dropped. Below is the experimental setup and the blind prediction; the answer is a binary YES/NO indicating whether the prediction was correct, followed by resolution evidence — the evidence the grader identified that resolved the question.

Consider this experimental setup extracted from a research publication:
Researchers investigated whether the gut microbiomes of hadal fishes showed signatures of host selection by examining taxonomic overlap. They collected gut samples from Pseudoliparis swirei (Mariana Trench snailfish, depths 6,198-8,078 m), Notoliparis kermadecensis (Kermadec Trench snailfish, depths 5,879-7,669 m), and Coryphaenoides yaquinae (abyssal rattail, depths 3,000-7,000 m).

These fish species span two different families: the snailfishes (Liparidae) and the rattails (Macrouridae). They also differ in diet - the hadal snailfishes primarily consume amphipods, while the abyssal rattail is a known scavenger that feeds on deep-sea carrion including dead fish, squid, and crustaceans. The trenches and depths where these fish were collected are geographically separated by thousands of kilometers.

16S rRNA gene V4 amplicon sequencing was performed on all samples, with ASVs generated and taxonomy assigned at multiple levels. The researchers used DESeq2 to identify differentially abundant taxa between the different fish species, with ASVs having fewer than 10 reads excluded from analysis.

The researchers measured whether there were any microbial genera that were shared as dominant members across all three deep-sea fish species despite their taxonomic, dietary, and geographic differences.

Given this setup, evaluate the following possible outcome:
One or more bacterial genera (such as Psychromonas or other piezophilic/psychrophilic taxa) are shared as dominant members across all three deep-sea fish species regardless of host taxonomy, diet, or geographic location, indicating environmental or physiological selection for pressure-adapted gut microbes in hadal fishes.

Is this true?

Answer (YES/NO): NO